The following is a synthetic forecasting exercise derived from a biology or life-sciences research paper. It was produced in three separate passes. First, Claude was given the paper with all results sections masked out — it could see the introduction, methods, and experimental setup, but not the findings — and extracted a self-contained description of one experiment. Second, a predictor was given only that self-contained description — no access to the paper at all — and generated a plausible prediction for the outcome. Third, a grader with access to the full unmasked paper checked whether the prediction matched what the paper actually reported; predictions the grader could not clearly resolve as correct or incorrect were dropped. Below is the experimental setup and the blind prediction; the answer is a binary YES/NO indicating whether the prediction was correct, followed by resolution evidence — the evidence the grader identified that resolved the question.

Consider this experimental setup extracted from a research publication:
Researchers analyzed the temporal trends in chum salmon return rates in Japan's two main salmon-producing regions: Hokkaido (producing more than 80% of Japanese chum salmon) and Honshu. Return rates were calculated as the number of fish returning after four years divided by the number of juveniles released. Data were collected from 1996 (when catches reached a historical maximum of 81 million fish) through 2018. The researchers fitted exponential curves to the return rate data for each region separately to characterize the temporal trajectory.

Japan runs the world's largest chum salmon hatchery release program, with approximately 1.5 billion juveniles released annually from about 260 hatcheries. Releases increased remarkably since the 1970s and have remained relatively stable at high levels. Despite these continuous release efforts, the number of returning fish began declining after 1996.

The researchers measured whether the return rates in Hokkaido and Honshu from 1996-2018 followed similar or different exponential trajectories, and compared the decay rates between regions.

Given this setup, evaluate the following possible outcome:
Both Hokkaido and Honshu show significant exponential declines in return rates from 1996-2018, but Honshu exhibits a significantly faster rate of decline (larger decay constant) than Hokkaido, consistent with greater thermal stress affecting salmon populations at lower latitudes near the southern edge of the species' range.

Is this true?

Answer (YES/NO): NO